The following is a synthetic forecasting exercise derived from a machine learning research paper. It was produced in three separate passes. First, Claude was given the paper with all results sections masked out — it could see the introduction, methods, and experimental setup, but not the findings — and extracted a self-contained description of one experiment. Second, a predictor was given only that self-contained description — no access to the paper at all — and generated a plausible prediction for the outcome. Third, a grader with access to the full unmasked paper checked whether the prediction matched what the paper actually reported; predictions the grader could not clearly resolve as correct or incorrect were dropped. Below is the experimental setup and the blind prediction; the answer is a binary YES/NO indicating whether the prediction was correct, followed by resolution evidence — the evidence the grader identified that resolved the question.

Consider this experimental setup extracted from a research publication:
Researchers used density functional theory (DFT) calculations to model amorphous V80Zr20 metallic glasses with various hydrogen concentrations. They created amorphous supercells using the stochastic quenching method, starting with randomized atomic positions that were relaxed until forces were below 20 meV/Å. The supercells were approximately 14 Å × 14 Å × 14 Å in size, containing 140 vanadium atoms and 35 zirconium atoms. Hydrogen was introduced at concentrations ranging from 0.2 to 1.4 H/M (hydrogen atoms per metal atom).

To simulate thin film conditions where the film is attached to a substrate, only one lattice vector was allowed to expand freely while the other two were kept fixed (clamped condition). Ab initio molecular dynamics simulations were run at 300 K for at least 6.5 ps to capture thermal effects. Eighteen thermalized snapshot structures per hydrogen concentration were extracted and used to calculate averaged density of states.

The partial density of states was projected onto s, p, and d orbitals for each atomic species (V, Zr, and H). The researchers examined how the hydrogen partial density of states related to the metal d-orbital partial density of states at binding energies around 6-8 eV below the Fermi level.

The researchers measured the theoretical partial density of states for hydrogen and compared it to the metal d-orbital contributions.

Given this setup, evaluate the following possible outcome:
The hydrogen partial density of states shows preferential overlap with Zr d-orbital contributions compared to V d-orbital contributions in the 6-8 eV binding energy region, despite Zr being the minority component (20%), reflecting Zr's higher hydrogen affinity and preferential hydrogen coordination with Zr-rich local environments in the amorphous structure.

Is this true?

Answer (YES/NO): NO